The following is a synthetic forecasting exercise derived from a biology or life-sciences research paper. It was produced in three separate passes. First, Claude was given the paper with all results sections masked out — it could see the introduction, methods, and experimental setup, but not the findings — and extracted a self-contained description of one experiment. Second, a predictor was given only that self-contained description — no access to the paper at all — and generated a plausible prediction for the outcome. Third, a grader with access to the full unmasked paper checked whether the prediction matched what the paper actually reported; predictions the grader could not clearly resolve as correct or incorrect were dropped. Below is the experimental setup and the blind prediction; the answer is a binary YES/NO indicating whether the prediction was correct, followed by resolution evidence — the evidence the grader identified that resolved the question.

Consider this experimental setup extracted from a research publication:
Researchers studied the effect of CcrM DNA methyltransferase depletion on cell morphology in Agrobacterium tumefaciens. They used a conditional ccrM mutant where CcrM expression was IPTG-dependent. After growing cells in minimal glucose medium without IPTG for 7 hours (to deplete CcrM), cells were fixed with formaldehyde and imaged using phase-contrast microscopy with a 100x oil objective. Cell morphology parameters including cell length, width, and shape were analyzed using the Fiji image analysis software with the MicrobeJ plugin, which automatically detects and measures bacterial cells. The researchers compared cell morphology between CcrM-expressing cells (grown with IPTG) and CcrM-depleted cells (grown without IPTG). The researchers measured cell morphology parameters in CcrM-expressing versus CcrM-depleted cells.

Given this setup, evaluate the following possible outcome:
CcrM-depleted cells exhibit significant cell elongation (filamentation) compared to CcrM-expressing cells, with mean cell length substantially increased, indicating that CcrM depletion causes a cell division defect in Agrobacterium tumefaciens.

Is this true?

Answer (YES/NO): NO